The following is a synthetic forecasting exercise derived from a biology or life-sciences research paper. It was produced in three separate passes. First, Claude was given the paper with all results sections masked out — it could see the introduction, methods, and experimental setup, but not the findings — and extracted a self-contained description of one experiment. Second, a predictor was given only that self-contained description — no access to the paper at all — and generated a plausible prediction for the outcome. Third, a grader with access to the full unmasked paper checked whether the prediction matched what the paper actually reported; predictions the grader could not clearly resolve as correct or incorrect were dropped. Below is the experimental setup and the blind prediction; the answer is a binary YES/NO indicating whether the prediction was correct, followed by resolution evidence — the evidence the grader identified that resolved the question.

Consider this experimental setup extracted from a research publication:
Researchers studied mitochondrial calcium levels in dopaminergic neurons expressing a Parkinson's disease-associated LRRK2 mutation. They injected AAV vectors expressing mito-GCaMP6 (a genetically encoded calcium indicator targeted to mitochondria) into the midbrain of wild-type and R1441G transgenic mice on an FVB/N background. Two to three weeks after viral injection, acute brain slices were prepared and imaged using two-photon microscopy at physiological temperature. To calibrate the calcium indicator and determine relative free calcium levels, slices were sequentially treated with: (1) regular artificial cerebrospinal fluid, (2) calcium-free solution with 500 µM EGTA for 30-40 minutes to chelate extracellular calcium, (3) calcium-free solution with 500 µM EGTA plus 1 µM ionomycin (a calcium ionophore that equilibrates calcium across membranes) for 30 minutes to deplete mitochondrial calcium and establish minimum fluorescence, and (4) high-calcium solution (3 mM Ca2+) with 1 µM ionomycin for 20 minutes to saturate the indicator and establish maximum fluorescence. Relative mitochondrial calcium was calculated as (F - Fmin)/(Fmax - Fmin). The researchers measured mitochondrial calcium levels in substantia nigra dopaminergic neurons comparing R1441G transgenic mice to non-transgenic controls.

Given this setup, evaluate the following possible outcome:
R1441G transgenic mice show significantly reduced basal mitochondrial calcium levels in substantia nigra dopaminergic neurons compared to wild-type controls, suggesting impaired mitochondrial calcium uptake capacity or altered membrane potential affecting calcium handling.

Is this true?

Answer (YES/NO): NO